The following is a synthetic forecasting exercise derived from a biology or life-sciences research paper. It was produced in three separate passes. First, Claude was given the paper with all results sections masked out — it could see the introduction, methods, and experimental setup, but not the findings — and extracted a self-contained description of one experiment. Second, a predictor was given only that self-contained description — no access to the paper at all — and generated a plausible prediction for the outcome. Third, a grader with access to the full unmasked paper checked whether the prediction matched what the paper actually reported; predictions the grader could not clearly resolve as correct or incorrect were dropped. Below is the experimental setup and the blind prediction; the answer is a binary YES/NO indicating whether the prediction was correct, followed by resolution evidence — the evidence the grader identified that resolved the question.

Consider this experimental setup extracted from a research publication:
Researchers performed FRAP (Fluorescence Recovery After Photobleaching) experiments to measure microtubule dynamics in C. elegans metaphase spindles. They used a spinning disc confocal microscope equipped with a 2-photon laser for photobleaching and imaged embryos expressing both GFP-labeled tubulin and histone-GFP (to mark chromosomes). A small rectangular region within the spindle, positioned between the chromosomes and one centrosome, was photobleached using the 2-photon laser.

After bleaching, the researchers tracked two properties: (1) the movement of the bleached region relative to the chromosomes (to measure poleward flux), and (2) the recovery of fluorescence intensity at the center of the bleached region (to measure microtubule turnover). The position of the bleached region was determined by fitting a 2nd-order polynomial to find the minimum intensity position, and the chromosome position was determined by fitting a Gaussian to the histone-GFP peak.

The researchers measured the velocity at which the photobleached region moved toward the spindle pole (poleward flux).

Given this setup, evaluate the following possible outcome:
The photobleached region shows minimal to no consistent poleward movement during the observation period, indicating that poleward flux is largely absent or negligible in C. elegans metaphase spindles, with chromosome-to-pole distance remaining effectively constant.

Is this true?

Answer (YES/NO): YES